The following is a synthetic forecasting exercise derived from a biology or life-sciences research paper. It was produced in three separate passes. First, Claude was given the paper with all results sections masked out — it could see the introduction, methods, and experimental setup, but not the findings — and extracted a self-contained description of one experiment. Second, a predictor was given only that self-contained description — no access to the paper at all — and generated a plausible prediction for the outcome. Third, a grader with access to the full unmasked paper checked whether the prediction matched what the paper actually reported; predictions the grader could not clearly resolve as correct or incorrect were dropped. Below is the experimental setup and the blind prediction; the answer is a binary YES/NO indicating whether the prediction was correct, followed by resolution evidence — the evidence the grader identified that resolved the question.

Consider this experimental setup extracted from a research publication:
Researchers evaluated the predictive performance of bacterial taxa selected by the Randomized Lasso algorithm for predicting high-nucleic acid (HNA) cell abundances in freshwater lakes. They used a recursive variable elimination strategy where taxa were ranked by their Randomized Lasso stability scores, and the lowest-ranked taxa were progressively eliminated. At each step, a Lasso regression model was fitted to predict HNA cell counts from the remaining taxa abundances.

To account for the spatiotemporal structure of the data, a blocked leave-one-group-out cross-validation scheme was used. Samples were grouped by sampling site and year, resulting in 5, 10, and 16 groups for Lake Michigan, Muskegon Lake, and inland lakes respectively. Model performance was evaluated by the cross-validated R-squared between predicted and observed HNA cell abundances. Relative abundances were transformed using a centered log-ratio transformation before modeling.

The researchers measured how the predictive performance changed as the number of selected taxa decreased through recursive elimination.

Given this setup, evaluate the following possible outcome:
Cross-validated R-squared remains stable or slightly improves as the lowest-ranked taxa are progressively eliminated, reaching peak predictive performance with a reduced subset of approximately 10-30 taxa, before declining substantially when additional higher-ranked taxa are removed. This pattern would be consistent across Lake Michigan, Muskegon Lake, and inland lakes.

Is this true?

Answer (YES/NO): NO